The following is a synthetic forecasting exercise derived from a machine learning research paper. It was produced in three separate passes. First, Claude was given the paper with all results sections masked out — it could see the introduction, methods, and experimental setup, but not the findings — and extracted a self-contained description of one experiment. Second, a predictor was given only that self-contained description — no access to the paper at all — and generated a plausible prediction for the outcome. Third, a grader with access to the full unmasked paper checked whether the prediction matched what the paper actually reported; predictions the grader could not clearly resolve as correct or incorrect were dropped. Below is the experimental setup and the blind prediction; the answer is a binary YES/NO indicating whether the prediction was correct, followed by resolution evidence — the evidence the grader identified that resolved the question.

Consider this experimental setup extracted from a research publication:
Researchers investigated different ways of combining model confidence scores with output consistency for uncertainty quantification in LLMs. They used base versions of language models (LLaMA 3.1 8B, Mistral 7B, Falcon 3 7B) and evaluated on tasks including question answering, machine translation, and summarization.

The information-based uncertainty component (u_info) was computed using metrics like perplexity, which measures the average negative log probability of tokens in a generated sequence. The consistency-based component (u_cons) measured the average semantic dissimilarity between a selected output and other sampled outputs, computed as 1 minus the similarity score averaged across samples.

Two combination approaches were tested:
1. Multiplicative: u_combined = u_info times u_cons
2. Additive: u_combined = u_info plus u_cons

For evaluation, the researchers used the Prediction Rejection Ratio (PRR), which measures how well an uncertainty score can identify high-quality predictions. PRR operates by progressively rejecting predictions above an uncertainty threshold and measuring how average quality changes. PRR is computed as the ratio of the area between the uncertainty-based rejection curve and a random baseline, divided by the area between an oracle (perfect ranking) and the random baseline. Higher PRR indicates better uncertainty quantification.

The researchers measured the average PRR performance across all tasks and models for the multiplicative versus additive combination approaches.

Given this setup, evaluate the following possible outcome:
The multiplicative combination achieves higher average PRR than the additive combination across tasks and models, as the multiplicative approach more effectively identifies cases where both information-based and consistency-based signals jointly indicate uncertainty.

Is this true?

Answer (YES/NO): YES